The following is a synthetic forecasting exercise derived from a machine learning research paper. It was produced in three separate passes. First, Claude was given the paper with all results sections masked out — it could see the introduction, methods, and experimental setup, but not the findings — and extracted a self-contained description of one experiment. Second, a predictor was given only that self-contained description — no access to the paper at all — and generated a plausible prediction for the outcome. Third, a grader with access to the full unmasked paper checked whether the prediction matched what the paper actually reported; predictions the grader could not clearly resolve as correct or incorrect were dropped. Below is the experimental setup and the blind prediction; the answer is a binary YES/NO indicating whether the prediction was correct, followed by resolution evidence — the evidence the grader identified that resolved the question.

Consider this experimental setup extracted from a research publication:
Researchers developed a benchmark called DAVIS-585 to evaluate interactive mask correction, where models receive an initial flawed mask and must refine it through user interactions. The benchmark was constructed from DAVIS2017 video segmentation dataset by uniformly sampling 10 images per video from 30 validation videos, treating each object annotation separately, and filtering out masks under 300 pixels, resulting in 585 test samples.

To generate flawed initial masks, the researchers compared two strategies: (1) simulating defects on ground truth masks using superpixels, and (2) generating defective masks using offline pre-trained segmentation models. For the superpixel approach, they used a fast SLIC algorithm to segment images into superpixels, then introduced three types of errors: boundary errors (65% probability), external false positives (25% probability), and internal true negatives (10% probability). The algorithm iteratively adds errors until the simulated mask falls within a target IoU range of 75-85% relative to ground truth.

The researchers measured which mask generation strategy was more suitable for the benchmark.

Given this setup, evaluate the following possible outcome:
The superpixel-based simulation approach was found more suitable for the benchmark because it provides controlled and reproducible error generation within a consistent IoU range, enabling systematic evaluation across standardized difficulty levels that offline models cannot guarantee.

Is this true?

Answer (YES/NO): YES